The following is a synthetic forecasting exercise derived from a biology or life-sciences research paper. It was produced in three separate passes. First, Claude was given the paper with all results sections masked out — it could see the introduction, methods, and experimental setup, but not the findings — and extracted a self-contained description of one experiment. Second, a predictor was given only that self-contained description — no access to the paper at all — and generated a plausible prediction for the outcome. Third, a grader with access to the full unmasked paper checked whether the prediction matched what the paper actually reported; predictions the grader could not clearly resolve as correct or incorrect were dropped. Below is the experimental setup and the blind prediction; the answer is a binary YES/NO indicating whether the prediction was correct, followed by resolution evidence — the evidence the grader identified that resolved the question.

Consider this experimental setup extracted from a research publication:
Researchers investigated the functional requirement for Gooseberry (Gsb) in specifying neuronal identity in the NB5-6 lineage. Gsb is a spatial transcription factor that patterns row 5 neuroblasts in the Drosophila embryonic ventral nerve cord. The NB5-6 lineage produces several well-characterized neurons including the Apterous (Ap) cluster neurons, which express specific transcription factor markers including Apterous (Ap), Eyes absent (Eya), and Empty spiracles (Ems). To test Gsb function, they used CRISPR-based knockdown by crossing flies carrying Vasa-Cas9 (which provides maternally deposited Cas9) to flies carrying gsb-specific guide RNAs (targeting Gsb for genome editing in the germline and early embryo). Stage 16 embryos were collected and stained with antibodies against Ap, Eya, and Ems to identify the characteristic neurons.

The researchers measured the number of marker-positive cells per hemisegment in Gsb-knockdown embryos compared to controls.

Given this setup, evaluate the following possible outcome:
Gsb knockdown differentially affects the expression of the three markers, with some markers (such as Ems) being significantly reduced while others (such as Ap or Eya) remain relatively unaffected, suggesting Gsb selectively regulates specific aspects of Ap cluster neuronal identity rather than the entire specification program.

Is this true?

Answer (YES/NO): NO